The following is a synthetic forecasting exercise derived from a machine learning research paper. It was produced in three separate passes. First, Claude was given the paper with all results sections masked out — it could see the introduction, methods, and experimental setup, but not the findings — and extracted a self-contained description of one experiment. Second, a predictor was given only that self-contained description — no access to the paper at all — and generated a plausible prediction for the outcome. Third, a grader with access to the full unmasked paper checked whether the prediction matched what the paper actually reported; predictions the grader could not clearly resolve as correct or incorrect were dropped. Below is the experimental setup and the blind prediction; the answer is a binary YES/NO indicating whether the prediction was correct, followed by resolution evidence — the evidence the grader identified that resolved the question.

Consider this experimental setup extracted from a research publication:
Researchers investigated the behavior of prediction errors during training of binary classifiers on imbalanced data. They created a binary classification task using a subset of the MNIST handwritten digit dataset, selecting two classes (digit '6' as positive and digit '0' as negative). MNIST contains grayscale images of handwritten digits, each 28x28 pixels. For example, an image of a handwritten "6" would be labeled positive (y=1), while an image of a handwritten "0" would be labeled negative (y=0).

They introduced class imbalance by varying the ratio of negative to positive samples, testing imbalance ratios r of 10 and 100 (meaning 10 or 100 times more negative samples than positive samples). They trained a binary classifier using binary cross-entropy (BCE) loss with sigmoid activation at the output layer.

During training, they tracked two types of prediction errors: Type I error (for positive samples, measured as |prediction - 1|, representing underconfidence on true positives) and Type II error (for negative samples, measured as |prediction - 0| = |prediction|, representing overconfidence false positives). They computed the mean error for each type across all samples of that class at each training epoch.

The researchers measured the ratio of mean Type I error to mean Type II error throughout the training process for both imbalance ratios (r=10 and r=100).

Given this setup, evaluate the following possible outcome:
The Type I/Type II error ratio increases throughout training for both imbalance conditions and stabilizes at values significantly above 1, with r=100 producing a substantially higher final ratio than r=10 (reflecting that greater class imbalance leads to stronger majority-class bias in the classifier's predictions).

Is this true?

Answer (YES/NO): YES